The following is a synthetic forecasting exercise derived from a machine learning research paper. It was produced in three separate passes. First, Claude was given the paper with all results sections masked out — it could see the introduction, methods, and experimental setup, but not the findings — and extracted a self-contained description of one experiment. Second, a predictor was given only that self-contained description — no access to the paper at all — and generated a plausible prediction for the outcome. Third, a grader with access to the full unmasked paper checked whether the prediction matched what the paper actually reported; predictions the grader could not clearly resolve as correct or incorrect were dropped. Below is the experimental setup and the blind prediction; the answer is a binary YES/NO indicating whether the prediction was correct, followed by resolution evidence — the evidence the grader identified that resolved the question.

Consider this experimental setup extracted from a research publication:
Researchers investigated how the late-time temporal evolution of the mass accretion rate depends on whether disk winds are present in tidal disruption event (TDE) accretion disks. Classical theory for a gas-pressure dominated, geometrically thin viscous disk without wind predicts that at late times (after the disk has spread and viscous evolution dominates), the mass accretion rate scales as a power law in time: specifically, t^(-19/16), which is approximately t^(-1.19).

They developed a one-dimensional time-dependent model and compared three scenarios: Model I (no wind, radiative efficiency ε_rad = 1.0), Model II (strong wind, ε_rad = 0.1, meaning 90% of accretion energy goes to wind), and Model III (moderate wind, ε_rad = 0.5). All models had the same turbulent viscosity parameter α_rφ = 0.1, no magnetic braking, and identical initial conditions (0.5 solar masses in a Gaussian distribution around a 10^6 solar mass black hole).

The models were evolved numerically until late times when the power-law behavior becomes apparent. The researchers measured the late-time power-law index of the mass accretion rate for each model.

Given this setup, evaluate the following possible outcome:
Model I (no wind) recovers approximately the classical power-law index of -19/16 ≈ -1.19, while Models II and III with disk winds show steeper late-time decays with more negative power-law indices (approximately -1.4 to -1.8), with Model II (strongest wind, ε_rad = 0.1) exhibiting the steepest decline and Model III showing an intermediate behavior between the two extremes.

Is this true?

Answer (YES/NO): YES